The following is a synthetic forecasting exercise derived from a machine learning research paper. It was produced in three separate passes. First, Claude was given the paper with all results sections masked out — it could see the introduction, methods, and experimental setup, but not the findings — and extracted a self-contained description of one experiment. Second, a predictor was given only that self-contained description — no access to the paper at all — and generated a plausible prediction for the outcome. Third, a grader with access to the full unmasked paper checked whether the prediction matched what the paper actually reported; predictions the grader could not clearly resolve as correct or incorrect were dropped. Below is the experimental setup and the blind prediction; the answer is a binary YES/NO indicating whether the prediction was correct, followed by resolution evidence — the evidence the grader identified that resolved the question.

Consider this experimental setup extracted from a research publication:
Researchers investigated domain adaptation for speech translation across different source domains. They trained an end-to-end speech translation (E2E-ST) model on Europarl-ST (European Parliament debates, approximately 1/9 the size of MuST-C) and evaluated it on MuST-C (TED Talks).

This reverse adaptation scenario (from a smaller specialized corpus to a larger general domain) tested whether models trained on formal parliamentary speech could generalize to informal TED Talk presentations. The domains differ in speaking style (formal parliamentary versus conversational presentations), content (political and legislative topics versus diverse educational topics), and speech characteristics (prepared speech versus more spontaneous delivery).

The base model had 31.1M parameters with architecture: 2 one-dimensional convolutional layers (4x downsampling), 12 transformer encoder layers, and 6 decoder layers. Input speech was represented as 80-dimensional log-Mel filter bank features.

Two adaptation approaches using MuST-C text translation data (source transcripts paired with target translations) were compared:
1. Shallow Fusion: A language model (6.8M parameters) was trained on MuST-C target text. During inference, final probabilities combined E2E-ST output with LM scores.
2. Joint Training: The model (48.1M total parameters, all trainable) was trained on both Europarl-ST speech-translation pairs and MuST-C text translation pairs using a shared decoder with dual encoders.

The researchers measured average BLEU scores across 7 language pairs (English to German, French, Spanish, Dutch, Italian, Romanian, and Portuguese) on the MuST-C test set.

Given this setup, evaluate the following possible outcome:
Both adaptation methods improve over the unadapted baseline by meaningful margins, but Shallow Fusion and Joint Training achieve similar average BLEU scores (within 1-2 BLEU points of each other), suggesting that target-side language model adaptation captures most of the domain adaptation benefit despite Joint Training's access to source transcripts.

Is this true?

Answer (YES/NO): NO